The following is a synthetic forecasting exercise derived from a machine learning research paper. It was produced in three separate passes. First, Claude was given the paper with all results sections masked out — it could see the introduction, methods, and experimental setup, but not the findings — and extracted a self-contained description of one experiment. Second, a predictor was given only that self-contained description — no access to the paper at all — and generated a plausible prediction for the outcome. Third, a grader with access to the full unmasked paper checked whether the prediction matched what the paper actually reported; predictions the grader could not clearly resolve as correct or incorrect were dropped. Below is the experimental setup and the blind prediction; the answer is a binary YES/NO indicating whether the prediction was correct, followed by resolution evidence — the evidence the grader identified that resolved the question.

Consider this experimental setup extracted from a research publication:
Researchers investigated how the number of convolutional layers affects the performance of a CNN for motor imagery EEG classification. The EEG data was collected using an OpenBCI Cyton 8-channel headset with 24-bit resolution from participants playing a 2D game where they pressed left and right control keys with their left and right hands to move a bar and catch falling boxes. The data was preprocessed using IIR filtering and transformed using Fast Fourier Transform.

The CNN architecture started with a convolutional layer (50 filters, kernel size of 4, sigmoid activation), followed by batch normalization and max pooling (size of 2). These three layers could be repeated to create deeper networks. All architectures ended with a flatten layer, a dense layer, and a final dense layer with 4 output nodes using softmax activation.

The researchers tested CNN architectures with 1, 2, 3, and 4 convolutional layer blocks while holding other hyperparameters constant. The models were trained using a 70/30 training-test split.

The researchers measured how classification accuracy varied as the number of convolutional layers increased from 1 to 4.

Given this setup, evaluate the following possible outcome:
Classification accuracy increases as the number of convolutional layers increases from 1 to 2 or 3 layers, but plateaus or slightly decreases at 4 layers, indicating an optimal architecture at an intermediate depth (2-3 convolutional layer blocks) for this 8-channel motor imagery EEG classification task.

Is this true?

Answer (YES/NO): NO